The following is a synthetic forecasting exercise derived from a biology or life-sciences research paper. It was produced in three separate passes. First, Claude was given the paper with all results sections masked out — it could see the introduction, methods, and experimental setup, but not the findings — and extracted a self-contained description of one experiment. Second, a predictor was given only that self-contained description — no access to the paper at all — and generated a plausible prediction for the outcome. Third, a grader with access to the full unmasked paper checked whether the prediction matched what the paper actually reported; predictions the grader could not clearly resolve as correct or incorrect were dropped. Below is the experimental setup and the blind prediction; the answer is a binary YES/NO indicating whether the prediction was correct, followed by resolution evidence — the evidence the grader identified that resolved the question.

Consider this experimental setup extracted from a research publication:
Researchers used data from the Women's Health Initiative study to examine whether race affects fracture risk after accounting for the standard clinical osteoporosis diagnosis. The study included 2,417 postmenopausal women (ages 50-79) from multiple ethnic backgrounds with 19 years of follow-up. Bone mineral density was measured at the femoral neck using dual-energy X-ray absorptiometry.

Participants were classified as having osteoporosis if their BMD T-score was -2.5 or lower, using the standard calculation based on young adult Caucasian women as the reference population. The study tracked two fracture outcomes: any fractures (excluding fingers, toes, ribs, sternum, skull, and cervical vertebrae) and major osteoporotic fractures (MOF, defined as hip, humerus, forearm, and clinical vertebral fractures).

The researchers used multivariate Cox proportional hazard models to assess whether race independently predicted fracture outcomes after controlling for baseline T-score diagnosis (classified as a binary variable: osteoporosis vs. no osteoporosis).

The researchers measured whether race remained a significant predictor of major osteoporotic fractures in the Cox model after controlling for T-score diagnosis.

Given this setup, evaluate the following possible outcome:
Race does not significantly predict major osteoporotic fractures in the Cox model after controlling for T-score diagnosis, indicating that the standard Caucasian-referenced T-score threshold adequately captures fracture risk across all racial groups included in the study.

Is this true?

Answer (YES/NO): NO